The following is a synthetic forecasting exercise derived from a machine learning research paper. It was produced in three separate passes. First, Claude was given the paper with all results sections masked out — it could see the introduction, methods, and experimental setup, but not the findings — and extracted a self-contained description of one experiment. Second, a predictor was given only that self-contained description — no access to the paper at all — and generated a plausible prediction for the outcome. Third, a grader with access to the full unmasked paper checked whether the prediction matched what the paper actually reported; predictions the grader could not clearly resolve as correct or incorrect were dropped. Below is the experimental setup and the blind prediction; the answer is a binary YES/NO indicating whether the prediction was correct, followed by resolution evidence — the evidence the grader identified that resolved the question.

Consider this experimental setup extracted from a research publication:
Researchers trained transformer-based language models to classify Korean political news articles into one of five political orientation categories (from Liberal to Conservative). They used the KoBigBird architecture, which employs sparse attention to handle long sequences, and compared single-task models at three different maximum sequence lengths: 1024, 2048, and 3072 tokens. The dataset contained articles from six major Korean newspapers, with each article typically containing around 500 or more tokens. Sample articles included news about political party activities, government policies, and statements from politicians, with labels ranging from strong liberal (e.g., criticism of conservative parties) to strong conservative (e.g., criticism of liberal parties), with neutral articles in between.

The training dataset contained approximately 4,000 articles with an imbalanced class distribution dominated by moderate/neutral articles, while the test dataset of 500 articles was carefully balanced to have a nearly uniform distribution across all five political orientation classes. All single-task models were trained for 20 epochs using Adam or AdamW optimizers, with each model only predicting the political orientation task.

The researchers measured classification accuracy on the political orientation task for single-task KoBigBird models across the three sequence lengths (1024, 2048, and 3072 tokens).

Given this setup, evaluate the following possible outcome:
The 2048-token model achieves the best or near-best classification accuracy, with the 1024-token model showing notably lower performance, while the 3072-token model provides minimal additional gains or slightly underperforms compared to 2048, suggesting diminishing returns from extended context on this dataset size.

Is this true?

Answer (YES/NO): NO